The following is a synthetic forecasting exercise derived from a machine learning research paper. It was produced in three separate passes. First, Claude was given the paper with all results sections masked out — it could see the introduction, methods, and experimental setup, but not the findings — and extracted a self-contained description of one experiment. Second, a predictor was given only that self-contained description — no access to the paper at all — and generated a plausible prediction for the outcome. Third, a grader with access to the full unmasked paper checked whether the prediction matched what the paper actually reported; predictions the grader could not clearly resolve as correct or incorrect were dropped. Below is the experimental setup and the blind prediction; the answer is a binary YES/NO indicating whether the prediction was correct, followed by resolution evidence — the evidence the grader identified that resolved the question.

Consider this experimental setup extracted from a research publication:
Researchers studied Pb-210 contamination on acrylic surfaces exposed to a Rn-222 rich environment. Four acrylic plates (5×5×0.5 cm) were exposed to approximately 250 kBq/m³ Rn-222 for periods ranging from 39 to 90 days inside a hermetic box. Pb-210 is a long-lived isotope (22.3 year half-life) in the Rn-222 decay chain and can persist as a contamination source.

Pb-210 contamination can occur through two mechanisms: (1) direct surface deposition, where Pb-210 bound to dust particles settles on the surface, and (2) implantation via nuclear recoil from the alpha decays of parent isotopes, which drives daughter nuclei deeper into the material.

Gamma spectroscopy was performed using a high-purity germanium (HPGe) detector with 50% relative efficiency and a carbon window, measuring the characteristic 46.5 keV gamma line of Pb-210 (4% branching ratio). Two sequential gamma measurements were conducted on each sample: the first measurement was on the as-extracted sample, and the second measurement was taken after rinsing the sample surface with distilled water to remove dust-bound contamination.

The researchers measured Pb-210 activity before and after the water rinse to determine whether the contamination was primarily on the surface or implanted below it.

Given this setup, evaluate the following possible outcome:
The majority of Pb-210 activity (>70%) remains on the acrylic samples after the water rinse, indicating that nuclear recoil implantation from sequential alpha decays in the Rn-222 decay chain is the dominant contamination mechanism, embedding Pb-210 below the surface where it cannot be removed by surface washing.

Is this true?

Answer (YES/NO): NO